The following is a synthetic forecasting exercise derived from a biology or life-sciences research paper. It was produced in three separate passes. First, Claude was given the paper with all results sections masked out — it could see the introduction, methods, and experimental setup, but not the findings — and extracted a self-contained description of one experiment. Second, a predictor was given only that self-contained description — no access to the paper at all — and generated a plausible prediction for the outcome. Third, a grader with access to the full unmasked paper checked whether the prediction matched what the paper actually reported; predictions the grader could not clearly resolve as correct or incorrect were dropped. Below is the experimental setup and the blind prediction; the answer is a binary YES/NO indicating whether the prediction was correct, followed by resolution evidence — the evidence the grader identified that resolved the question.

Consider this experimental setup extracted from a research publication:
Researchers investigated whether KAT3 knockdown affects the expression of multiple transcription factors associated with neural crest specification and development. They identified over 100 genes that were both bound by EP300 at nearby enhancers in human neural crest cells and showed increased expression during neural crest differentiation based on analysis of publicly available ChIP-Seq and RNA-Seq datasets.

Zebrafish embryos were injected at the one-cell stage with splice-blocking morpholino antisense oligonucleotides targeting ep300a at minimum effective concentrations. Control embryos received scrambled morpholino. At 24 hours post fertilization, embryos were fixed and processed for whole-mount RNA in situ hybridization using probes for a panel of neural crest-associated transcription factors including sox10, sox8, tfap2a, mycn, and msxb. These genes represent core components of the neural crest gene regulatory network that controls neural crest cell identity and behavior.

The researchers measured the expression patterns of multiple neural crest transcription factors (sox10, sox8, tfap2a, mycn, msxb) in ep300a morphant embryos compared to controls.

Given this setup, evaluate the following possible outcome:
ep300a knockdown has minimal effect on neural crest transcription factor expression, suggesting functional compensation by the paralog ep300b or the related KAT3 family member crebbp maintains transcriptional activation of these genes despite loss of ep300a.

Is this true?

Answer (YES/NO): YES